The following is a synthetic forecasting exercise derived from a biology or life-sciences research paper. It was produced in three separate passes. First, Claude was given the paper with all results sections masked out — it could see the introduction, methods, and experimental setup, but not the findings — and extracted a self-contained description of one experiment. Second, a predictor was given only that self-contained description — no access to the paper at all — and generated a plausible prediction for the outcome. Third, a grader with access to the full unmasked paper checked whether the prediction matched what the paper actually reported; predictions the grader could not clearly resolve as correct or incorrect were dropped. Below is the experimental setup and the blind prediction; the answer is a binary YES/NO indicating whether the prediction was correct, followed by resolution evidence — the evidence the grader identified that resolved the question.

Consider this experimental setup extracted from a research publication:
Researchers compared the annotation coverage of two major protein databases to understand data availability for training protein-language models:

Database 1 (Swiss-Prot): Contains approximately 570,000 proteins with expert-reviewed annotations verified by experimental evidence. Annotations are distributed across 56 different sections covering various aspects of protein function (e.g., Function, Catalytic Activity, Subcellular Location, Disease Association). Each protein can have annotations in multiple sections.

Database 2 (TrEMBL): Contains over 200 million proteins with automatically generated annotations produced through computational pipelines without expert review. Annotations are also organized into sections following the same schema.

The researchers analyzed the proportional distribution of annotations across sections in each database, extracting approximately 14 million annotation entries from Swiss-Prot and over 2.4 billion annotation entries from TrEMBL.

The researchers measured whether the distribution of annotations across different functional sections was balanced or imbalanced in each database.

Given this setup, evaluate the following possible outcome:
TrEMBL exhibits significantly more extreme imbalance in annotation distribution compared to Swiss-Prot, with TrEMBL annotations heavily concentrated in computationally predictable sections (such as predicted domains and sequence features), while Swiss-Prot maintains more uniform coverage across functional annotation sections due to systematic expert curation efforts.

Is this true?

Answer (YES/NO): YES